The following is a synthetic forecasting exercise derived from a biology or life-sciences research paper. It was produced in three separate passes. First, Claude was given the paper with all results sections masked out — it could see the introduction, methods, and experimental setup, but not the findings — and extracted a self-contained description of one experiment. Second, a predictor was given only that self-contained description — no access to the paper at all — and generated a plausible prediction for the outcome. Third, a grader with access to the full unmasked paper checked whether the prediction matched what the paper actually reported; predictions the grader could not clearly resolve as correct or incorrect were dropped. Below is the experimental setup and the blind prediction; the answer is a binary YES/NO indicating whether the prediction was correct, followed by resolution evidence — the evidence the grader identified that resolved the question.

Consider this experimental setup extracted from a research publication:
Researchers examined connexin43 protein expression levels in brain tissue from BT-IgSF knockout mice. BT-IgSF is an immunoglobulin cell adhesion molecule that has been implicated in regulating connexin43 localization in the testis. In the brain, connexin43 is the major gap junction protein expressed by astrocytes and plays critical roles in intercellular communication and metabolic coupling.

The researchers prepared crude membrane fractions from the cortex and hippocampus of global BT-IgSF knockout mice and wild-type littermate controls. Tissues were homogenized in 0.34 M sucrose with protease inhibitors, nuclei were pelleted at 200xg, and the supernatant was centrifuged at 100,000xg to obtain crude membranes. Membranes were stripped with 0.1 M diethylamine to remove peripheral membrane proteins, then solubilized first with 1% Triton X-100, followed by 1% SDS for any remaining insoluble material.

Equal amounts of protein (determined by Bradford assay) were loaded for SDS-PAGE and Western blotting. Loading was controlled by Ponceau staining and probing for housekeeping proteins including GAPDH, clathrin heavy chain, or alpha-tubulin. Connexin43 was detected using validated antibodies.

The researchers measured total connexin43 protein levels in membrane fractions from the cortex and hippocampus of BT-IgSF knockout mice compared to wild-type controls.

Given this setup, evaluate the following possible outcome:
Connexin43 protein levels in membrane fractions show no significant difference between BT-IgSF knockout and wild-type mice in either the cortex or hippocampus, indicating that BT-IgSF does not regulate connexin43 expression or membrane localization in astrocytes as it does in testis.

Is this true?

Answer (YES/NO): NO